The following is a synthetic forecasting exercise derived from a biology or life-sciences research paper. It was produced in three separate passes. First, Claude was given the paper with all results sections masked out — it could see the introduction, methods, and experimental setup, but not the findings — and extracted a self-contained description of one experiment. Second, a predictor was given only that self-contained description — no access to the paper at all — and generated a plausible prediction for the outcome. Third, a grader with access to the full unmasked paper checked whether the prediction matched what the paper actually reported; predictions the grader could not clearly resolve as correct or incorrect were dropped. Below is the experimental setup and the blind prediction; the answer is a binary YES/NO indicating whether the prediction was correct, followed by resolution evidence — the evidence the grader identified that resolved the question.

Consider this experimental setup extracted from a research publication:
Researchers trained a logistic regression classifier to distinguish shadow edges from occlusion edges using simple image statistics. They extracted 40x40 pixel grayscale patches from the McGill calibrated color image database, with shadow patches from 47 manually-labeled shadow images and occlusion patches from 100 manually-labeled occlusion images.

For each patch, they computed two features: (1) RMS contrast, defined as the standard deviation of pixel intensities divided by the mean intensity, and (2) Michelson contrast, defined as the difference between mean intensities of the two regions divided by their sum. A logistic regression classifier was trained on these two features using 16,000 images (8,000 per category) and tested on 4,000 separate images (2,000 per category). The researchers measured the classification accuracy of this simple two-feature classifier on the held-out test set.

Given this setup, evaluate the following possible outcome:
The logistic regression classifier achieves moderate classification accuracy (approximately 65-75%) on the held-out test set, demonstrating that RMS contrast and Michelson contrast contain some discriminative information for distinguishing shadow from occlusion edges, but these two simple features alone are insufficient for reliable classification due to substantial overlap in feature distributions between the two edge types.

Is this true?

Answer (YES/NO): YES